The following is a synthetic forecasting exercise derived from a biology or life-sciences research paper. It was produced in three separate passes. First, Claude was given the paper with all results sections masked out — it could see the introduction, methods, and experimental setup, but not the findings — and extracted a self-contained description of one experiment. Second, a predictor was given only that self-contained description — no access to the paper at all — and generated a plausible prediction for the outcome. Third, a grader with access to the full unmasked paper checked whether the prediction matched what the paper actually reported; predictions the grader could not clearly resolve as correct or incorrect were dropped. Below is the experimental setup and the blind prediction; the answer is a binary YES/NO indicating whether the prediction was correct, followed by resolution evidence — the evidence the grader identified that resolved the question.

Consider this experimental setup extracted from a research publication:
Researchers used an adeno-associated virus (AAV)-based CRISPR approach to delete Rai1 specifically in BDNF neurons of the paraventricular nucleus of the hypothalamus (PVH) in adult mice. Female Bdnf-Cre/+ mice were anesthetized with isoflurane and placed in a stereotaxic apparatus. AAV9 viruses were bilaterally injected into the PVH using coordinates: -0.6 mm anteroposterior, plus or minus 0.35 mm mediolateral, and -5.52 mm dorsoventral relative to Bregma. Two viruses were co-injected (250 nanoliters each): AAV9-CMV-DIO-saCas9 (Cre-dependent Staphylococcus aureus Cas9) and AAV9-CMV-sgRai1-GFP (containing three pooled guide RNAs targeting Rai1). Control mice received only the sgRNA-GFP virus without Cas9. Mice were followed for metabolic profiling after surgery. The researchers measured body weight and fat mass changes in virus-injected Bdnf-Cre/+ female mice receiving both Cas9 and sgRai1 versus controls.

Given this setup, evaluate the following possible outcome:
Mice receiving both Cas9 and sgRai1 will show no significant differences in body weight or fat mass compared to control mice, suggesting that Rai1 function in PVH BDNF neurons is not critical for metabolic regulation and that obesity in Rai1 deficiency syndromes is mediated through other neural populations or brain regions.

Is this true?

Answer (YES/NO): NO